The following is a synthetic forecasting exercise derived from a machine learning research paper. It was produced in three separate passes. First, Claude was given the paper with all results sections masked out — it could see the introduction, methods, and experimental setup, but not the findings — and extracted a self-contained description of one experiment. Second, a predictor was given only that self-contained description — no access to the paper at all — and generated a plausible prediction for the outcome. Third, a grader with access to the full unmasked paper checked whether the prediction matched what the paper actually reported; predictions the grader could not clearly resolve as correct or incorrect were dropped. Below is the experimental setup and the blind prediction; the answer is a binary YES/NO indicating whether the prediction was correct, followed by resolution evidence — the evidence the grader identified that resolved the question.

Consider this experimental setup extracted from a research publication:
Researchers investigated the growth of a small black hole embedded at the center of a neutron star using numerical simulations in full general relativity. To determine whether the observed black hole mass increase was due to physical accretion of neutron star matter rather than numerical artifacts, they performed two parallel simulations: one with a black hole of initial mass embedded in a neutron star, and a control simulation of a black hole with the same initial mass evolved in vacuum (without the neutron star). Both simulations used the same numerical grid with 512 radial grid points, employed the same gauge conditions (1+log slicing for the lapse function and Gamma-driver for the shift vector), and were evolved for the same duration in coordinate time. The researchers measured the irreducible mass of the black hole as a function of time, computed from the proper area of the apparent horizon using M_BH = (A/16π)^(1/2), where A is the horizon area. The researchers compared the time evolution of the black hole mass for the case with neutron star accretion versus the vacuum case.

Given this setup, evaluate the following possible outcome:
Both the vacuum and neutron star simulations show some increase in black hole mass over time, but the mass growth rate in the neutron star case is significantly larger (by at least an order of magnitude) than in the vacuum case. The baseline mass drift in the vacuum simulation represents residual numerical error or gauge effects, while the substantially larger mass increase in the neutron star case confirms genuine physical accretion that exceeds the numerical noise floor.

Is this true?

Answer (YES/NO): NO